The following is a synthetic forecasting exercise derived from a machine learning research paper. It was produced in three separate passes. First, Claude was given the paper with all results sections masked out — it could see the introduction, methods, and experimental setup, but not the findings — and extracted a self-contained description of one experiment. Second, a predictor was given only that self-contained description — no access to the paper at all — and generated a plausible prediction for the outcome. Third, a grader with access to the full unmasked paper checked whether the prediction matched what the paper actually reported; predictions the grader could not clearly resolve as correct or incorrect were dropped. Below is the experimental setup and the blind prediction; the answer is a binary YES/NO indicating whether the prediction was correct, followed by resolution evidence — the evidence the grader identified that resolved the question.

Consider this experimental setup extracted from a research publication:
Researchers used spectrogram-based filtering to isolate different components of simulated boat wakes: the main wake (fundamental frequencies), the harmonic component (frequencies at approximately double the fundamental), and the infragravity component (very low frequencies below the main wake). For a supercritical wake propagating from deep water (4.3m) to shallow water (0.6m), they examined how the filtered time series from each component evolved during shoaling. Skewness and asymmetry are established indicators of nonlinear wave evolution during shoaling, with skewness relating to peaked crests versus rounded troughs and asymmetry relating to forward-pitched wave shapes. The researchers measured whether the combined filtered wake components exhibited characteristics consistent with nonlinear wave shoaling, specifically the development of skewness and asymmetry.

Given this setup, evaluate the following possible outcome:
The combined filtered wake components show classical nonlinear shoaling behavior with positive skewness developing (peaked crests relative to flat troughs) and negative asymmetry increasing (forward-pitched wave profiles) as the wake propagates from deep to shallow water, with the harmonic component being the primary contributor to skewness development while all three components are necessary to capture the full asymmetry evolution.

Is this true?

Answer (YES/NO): NO